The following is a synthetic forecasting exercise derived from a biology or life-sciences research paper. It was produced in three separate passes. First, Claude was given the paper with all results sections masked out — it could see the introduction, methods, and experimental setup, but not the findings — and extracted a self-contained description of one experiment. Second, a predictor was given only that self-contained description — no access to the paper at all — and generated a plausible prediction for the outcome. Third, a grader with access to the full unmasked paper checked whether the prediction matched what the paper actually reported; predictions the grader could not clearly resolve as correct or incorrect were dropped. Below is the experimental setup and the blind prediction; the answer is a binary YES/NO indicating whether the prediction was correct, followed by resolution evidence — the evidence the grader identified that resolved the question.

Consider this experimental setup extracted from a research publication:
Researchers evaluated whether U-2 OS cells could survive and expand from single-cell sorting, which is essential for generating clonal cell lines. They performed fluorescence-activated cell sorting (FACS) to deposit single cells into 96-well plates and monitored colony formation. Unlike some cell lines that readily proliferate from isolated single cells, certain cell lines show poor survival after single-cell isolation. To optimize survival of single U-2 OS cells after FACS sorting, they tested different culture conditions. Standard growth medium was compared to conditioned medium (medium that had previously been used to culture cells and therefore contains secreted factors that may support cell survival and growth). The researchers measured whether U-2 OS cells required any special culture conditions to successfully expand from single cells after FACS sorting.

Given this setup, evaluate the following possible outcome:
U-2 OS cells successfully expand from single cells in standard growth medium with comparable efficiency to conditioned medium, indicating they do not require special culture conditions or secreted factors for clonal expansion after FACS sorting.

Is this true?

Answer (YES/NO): NO